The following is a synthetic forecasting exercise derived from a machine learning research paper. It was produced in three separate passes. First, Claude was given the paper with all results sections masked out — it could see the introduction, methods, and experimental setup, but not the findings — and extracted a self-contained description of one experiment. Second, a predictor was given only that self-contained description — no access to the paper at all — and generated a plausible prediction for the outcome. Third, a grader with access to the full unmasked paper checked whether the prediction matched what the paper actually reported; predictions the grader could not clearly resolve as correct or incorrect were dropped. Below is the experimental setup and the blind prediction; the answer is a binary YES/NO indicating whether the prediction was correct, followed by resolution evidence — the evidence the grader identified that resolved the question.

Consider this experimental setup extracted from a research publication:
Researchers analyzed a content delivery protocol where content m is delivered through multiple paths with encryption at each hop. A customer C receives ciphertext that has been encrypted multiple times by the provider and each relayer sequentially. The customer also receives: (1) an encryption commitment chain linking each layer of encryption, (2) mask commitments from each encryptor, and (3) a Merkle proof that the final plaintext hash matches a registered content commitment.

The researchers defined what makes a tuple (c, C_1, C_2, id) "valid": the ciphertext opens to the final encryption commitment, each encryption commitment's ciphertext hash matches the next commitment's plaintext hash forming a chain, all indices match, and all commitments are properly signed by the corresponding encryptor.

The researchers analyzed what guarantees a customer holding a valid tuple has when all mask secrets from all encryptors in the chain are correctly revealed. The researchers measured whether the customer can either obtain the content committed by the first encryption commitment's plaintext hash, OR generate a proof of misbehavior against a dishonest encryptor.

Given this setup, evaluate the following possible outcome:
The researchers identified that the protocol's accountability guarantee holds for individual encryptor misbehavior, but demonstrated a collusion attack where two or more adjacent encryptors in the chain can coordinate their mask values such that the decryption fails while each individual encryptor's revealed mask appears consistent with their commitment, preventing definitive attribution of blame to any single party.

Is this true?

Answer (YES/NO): NO